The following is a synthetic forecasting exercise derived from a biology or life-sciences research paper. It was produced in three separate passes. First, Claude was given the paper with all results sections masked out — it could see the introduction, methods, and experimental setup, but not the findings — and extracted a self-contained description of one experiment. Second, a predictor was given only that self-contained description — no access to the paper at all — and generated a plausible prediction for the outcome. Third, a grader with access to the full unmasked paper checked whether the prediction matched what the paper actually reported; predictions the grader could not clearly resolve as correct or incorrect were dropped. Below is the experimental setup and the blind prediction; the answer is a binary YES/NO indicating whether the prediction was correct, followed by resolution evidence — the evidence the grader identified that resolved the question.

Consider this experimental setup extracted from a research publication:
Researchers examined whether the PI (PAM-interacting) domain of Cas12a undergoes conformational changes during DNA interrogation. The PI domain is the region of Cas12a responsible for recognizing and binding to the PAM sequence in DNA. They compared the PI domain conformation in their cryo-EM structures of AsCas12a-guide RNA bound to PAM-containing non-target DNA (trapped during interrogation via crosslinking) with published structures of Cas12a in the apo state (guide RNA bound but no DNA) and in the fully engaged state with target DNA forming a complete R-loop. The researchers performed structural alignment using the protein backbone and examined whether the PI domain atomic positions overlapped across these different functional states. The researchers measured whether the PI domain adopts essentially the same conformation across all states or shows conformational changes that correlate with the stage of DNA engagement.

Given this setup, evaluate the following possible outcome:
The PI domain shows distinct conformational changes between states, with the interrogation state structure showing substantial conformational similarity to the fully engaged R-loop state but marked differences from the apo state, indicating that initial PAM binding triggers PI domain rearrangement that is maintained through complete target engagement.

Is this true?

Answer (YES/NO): NO